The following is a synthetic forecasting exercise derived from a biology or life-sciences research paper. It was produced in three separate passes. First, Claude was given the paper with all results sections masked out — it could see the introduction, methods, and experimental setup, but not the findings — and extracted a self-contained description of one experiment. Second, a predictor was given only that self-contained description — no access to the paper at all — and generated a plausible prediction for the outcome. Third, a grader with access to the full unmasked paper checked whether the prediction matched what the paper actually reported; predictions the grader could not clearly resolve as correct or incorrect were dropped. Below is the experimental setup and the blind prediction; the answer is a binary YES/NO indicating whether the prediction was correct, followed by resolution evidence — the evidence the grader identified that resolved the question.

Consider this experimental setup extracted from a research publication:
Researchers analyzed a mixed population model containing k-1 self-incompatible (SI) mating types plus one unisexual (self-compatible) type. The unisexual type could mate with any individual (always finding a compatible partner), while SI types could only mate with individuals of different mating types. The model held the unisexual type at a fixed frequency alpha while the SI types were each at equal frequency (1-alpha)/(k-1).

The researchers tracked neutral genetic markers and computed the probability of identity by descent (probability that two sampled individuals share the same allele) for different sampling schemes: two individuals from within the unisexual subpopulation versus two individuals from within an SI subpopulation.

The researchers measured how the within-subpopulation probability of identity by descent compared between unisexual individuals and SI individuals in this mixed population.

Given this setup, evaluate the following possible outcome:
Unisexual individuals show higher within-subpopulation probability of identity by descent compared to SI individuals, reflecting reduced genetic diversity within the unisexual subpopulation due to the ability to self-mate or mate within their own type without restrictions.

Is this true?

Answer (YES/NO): NO